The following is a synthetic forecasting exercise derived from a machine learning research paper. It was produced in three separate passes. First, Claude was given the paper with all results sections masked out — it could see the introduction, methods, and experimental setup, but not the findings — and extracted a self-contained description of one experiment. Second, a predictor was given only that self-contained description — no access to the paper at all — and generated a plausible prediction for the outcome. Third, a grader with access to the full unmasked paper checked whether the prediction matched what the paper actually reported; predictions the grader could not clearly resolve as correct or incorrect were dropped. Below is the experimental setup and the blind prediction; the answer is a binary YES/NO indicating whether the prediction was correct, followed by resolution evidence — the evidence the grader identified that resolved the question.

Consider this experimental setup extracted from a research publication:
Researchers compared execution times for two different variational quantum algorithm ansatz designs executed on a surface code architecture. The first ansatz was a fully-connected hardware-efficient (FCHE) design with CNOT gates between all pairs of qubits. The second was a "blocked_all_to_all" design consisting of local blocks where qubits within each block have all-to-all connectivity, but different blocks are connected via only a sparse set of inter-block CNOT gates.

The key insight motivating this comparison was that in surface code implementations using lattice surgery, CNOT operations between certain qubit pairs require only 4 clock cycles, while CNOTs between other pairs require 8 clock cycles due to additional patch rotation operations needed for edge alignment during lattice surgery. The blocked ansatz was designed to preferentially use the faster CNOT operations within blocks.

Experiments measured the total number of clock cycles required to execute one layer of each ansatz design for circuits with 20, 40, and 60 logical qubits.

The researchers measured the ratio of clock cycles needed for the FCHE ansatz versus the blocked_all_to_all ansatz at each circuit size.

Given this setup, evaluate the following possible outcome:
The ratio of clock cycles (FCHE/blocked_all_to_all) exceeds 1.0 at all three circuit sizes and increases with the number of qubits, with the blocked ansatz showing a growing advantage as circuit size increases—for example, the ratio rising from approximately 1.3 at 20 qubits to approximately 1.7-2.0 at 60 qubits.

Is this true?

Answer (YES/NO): NO